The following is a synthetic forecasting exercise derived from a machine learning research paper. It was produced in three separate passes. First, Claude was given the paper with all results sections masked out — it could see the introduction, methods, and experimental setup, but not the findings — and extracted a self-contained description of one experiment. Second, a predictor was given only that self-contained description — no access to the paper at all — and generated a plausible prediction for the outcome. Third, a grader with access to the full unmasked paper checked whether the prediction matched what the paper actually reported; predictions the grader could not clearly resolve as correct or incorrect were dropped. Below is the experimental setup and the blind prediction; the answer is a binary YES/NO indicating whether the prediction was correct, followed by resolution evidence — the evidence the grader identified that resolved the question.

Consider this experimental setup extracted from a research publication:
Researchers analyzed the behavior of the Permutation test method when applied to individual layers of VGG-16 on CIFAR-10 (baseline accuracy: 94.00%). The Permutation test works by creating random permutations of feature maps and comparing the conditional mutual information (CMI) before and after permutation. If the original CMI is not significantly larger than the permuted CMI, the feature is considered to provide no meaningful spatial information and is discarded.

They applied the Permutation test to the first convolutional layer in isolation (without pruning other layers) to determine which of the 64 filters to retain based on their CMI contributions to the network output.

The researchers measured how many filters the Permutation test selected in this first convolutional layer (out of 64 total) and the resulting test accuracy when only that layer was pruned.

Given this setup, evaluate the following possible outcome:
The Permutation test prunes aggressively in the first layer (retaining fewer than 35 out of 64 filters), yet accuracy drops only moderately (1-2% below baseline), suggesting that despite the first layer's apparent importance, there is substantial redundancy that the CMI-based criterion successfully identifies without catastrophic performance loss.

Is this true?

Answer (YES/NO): NO